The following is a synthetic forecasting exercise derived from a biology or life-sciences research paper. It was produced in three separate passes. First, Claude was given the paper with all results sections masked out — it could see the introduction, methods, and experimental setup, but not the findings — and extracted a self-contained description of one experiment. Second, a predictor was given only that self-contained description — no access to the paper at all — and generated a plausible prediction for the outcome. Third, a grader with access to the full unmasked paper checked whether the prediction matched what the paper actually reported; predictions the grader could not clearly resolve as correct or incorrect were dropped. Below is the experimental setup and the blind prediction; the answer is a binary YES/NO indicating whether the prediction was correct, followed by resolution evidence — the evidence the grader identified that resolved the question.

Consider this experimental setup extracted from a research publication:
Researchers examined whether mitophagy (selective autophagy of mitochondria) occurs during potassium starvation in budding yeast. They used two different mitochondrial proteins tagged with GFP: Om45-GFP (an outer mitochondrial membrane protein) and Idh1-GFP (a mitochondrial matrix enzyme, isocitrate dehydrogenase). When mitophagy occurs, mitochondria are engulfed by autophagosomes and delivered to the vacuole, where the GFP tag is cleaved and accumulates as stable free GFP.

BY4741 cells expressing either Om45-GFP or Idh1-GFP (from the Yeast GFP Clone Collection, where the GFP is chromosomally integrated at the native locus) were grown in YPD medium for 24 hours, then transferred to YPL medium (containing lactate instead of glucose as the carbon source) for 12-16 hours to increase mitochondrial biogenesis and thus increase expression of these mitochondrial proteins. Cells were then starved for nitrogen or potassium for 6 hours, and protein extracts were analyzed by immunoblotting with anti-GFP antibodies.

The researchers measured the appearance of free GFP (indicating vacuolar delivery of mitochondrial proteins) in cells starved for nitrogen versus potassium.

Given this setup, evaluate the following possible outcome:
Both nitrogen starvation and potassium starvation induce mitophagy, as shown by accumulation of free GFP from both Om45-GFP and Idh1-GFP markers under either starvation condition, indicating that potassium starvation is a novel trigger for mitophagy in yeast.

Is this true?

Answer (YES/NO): NO